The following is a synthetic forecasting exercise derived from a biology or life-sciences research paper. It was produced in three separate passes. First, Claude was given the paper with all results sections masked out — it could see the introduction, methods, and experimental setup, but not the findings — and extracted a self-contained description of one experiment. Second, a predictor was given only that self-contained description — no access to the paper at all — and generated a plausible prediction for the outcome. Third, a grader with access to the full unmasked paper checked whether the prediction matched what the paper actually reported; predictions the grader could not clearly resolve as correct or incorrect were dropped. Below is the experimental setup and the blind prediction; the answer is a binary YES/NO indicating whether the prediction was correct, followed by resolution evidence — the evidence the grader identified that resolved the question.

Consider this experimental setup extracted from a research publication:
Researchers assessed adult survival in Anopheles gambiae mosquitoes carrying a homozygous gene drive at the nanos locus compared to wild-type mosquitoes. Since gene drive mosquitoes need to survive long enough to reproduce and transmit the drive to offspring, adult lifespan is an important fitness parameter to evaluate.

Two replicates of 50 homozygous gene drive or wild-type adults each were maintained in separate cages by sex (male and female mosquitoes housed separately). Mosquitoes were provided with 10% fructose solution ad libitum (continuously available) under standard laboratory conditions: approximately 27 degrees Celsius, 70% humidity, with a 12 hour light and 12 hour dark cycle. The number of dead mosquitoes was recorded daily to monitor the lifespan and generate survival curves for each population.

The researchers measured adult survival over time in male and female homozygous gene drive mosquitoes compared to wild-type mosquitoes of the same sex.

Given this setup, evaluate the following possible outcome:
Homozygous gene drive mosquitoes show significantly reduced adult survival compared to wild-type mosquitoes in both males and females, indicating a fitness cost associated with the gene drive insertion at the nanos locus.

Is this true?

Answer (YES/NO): YES